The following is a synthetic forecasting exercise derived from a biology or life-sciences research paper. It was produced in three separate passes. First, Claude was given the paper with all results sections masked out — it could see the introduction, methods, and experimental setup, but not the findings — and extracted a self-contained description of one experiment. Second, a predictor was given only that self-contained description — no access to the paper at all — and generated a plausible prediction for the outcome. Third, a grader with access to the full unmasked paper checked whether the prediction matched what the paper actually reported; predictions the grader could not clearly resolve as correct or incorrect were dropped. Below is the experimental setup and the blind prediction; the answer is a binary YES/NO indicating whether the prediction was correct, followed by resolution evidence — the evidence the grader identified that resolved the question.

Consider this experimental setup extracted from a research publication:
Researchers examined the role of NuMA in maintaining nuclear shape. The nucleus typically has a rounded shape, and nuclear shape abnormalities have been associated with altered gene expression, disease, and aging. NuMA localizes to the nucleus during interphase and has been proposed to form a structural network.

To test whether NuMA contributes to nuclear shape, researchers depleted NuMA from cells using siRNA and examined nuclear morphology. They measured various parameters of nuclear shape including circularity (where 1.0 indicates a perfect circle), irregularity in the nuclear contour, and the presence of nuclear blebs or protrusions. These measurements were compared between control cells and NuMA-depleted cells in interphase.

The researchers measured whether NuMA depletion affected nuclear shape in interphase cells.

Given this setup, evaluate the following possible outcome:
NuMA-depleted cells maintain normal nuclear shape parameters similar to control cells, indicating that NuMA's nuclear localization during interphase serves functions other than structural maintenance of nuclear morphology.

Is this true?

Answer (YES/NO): NO